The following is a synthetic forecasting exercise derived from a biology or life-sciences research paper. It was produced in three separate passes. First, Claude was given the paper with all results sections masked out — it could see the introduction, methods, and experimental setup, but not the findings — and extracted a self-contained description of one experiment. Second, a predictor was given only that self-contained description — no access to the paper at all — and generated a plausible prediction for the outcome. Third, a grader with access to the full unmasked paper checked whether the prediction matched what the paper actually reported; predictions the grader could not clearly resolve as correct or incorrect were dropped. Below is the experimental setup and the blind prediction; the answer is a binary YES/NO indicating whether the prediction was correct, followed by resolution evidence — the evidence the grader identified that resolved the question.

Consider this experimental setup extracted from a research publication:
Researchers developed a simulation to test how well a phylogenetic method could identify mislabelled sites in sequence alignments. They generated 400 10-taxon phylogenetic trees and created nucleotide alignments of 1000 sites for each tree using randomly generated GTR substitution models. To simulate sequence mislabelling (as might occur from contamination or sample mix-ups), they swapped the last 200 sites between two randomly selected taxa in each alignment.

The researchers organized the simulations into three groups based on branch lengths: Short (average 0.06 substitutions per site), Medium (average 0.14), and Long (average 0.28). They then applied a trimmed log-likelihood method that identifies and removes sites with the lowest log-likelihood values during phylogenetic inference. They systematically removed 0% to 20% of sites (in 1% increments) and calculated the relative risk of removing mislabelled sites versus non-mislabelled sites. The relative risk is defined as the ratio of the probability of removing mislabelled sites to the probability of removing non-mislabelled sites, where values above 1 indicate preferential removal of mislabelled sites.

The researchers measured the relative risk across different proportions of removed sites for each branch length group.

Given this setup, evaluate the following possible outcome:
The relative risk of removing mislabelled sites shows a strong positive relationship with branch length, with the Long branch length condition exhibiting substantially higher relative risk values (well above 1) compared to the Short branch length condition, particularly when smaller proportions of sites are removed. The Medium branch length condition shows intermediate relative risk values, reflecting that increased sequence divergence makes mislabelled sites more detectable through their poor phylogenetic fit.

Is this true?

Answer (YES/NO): NO